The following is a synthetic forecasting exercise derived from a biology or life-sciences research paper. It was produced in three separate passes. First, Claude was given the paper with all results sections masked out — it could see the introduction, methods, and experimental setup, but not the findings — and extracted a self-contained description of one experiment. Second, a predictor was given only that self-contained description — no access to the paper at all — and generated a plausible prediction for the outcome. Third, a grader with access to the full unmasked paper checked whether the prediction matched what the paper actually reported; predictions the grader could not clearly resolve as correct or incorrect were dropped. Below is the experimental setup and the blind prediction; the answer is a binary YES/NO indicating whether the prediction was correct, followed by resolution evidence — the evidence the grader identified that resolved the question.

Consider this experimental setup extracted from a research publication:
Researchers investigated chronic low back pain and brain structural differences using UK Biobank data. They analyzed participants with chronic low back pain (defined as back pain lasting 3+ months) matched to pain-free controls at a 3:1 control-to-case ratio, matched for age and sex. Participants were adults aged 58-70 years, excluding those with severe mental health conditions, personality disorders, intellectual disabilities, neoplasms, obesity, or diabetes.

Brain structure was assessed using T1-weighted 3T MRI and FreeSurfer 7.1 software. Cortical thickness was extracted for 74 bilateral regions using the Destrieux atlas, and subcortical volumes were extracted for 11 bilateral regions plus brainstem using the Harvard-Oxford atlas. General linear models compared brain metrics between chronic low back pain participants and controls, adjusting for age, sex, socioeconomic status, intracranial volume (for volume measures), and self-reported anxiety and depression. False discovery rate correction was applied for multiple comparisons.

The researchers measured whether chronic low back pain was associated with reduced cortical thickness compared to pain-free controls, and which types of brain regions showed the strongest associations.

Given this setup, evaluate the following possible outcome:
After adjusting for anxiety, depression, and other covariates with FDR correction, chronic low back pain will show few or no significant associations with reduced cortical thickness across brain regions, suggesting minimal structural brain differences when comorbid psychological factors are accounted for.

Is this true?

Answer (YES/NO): NO